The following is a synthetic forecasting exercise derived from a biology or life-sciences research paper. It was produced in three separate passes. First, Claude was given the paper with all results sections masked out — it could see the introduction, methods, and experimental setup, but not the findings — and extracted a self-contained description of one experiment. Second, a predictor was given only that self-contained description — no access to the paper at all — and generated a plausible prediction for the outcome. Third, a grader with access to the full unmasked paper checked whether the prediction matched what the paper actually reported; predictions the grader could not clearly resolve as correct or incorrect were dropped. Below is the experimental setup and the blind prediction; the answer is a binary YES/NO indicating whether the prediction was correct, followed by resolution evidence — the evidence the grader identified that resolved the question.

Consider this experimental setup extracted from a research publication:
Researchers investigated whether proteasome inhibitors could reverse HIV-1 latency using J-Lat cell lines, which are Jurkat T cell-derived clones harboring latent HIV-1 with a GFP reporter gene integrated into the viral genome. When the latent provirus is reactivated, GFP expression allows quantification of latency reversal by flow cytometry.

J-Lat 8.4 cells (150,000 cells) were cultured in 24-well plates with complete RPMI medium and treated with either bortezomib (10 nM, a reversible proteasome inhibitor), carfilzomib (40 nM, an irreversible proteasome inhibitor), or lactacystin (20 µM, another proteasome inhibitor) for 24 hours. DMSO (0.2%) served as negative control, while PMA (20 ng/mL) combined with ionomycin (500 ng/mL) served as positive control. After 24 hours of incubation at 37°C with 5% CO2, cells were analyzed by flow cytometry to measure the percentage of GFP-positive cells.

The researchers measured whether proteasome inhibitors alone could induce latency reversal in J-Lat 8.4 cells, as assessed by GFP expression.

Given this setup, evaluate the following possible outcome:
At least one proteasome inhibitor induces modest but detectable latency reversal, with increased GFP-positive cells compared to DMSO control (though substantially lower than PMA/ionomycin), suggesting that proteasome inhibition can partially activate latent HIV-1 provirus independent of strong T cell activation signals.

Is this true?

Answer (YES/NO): NO